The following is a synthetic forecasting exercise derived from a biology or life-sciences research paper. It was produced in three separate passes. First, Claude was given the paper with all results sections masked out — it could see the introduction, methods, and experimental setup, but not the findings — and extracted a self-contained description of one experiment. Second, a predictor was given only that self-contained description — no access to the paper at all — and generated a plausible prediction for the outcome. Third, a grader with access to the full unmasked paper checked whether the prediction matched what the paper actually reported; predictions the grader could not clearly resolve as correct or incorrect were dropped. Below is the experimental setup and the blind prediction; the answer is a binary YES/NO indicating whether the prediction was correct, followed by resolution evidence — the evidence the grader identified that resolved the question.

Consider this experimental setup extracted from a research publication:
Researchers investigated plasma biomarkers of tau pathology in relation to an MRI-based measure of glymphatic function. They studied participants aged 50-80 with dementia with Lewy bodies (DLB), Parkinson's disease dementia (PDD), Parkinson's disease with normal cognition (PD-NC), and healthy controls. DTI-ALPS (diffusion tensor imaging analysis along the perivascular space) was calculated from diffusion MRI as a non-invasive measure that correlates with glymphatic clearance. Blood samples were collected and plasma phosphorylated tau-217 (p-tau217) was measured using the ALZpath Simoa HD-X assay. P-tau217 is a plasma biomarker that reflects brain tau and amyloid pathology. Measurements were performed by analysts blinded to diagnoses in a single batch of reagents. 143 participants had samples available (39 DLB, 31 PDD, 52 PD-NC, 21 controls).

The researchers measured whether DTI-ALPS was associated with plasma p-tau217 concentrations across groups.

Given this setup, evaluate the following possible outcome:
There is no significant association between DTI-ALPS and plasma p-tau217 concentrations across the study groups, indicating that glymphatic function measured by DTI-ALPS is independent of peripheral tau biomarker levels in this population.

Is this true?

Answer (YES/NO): NO